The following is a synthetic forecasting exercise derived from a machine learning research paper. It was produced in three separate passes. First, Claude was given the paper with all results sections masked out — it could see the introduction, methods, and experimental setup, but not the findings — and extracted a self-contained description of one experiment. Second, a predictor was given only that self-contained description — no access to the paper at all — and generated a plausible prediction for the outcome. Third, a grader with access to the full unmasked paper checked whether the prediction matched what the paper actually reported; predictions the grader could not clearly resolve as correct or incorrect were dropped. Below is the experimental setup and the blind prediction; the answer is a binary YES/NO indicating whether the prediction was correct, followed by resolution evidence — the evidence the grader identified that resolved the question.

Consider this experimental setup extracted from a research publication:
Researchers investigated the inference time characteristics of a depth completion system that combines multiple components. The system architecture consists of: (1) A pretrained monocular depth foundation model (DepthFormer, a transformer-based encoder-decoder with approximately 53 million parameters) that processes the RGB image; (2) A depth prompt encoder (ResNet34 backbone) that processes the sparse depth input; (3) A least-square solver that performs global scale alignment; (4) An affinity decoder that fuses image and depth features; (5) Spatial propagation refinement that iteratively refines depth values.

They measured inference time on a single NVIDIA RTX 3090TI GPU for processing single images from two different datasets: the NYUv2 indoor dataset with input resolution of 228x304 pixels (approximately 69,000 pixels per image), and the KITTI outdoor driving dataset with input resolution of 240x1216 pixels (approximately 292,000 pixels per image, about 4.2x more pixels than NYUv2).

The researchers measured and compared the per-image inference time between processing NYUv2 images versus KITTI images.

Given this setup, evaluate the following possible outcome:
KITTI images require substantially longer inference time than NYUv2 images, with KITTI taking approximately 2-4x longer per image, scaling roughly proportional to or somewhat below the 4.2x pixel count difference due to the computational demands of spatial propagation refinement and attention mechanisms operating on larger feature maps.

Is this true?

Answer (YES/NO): NO